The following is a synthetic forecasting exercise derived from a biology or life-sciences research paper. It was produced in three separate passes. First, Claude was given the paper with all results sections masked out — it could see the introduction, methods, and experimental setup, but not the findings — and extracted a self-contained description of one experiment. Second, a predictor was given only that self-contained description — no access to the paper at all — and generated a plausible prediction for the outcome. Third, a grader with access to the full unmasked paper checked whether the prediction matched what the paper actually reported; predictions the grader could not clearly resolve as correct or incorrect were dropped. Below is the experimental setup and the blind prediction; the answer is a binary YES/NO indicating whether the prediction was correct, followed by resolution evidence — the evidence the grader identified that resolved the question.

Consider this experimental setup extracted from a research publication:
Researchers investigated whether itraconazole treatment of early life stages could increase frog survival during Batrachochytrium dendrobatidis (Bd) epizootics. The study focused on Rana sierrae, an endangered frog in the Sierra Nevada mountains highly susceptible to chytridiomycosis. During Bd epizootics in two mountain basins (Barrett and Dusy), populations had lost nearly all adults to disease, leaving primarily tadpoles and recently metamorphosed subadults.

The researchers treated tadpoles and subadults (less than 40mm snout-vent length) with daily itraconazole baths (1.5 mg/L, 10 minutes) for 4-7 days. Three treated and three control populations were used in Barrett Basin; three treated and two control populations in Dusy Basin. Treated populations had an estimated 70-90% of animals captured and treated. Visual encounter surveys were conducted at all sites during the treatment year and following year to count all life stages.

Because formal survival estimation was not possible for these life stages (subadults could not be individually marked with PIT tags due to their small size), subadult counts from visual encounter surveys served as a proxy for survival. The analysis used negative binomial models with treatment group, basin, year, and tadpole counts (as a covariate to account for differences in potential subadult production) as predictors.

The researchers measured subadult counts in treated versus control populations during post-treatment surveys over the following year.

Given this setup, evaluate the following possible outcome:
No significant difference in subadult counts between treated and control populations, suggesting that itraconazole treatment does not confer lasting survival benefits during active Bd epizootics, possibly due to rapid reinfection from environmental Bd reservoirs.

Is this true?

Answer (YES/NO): NO